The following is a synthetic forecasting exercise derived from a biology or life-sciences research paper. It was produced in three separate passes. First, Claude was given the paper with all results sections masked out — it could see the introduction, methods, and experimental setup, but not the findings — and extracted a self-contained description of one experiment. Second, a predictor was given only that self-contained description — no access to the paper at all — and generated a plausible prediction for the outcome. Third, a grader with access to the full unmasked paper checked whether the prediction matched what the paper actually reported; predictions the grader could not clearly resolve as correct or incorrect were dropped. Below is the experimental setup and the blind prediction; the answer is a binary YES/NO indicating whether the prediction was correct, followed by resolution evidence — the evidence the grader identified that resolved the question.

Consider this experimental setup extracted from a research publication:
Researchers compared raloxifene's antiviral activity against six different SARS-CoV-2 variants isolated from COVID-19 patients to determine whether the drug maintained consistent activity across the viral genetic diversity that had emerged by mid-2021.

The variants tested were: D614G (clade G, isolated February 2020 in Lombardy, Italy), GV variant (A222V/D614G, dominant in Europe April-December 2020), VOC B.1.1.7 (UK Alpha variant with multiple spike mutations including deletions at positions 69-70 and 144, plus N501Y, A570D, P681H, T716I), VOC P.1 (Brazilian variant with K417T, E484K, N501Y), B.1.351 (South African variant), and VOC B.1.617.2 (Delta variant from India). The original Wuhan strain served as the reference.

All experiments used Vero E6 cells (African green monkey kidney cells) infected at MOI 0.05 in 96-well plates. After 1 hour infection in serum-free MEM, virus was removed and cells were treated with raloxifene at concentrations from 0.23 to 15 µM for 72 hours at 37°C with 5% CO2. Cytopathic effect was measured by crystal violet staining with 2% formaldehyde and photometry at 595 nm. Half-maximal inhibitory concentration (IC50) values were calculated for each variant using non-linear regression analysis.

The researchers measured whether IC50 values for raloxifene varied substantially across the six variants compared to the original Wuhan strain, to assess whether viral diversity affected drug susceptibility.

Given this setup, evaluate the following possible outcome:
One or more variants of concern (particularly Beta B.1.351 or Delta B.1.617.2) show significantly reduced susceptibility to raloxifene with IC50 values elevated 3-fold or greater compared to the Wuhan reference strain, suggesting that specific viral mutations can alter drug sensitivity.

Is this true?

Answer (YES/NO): NO